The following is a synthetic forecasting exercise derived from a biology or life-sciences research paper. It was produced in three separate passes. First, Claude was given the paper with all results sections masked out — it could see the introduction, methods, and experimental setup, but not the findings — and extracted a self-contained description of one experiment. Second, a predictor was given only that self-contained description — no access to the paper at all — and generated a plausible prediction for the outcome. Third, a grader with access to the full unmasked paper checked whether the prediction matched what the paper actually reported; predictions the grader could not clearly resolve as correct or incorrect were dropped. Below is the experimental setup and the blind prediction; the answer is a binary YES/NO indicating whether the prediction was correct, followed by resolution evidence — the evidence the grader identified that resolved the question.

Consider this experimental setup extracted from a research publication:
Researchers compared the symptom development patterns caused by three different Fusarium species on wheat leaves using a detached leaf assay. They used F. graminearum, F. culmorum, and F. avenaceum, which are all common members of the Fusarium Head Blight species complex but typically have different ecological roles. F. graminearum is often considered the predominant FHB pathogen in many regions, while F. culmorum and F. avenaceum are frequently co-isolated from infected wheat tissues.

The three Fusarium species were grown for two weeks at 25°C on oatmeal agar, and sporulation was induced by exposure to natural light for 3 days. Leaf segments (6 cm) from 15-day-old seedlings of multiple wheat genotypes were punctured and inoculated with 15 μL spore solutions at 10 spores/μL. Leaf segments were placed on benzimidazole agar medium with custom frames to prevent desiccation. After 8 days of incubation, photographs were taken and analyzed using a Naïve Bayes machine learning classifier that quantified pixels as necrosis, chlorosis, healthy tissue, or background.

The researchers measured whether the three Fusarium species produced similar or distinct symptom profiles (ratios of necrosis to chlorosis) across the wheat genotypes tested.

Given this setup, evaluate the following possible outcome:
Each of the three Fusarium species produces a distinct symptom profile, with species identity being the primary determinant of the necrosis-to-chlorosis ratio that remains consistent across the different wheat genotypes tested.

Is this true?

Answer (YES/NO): NO